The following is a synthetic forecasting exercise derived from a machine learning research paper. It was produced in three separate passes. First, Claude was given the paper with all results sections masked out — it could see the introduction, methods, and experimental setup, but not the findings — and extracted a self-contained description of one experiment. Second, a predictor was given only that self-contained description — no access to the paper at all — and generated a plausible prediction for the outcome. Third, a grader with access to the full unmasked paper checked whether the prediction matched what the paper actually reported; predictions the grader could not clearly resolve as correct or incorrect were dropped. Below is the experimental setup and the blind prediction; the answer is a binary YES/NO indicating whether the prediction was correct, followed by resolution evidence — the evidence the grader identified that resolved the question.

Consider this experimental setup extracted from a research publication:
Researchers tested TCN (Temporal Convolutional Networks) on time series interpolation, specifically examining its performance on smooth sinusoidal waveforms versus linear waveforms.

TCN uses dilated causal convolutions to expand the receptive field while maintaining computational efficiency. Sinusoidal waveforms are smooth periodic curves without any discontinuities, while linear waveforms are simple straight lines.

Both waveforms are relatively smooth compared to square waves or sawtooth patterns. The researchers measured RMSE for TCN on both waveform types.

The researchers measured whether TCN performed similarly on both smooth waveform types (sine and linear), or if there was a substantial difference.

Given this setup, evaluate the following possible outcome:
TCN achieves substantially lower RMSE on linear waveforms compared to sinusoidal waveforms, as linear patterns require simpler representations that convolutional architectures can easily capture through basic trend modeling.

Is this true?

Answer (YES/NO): YES